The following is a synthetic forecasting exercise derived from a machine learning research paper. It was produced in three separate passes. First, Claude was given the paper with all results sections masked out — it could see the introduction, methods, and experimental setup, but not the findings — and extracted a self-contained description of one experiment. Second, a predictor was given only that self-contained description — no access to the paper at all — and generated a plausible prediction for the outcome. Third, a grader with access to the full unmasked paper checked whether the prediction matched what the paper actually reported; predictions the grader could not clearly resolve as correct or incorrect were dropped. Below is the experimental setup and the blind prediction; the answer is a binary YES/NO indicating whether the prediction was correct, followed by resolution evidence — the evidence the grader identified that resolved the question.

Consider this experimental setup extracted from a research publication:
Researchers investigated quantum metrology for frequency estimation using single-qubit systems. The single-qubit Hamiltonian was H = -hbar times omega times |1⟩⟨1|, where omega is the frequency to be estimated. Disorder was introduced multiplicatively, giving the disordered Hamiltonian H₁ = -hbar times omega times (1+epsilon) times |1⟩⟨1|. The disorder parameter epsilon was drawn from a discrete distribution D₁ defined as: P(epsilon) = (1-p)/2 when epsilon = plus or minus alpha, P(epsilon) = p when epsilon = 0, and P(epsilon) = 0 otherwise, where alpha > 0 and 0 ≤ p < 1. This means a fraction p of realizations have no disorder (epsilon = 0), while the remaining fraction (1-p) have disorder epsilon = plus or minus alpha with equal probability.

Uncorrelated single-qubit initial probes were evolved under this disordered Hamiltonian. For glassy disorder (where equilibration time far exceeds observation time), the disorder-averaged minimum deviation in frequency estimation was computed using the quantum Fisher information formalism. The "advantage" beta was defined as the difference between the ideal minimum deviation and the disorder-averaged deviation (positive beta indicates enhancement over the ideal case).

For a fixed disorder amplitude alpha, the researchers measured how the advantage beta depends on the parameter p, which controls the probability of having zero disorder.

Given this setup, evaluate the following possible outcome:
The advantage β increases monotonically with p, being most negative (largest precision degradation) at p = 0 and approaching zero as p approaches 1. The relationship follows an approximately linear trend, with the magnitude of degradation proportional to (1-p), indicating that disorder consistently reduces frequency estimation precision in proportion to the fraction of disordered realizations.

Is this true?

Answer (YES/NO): NO